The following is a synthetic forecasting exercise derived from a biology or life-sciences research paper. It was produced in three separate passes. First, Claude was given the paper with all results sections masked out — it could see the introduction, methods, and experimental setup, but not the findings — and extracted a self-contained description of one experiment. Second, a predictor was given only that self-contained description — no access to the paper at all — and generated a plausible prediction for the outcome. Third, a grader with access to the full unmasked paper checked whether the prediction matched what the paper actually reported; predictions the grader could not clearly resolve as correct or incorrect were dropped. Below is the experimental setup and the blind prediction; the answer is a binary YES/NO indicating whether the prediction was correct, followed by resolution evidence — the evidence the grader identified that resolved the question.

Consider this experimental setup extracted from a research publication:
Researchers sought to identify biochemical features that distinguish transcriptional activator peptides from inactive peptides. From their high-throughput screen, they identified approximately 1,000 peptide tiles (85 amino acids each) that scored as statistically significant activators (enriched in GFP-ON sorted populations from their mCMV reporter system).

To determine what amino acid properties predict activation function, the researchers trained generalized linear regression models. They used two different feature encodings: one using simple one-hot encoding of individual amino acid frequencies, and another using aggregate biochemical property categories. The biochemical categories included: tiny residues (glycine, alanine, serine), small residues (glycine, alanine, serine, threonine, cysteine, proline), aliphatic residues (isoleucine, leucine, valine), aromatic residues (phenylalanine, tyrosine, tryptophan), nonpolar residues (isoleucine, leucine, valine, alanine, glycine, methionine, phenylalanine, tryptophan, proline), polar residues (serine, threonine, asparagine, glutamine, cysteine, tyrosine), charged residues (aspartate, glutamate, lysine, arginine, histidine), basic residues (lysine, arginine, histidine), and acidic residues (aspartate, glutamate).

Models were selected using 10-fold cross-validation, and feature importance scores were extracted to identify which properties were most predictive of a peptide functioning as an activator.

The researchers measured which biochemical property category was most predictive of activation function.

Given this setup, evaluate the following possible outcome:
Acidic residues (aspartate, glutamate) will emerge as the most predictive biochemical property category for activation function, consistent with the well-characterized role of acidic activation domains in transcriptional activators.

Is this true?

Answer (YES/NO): NO